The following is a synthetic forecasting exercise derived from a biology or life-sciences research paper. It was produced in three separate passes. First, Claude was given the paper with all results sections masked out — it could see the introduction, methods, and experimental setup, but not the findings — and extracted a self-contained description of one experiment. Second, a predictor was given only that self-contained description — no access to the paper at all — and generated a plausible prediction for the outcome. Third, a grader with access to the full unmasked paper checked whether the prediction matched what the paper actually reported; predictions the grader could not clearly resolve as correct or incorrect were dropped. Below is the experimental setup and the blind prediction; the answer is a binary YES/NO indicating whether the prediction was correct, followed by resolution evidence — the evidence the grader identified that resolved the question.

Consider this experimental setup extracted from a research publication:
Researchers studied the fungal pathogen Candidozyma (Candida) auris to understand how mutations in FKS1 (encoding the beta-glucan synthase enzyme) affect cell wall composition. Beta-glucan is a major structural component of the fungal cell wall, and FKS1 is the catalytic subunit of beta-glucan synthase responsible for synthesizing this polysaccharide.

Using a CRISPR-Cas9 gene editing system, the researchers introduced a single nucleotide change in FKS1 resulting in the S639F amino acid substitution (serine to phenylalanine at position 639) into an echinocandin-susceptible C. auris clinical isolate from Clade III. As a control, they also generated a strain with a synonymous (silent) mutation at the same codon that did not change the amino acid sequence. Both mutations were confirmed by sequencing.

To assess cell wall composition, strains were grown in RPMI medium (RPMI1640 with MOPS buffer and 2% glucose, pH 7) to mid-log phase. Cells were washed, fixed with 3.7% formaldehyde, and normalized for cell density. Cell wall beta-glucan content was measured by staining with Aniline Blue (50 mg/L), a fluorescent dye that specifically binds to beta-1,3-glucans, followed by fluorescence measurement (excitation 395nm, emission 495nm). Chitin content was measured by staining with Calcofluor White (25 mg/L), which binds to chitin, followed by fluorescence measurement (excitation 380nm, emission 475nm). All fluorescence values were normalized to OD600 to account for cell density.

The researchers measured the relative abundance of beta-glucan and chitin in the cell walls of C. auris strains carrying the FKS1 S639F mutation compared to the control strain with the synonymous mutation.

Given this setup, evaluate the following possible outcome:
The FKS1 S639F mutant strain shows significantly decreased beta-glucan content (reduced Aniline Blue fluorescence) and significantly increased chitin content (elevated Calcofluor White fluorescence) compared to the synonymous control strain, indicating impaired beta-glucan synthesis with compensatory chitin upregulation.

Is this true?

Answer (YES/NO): NO